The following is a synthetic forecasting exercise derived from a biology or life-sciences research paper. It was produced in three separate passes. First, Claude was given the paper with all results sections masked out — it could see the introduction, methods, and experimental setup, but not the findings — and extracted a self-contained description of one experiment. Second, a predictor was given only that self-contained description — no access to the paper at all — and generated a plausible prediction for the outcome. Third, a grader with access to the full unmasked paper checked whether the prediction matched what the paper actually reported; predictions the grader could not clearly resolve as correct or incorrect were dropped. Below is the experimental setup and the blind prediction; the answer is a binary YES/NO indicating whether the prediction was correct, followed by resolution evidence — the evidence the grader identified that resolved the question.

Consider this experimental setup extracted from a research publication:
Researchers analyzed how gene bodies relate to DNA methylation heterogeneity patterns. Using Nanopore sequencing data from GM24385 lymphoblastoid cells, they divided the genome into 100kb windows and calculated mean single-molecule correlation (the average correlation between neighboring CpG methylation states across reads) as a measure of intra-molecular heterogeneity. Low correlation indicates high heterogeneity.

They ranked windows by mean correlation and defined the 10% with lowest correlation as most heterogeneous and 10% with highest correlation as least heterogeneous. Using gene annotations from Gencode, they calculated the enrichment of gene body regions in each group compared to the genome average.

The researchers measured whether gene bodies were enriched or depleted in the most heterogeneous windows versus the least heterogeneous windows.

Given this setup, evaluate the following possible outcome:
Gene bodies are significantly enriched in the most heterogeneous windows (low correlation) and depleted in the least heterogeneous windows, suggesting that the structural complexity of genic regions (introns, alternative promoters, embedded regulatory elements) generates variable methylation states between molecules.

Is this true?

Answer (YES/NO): NO